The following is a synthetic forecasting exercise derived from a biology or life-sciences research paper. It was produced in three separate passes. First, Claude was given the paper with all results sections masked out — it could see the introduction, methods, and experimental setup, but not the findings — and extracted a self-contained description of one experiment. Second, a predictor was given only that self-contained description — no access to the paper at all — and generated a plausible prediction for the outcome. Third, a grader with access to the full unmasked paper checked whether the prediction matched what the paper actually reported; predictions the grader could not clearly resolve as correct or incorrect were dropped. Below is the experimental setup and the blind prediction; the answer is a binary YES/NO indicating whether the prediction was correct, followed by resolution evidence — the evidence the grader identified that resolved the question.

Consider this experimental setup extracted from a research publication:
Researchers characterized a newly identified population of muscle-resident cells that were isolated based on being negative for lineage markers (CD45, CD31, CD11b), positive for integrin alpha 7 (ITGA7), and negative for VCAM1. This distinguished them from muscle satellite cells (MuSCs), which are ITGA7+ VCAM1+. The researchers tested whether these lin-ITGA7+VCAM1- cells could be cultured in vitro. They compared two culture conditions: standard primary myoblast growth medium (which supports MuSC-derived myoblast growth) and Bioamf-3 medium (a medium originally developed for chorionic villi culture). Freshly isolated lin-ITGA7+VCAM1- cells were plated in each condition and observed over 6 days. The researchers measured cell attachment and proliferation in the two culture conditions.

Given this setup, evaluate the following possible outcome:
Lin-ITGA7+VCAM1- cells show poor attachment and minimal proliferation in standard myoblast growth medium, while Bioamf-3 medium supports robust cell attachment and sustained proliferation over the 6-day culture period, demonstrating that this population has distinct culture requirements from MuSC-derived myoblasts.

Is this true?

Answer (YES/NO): NO